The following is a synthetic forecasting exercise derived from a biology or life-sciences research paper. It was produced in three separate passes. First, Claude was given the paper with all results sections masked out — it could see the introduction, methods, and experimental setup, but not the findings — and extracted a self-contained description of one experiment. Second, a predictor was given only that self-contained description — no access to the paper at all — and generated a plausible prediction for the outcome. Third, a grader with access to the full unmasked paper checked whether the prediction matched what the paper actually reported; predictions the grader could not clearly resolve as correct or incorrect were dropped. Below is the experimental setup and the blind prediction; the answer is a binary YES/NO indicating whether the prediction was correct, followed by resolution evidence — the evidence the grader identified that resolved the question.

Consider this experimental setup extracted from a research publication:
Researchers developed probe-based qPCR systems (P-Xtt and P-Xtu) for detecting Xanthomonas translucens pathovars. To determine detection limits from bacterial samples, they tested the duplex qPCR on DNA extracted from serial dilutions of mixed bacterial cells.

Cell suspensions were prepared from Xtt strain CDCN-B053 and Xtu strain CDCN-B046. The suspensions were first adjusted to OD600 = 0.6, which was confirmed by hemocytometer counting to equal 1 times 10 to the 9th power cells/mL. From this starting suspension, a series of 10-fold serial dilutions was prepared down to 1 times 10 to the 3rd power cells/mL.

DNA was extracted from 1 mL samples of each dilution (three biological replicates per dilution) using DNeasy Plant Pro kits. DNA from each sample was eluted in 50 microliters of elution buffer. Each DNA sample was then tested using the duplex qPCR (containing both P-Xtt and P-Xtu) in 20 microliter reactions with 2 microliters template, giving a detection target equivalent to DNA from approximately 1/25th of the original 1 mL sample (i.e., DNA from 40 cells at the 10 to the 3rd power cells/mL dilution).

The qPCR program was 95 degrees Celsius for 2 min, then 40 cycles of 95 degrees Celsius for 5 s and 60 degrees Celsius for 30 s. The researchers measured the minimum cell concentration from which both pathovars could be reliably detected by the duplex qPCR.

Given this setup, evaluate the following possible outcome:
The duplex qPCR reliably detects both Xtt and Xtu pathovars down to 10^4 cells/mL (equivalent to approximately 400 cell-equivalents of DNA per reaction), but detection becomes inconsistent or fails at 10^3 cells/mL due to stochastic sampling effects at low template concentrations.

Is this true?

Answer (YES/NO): NO